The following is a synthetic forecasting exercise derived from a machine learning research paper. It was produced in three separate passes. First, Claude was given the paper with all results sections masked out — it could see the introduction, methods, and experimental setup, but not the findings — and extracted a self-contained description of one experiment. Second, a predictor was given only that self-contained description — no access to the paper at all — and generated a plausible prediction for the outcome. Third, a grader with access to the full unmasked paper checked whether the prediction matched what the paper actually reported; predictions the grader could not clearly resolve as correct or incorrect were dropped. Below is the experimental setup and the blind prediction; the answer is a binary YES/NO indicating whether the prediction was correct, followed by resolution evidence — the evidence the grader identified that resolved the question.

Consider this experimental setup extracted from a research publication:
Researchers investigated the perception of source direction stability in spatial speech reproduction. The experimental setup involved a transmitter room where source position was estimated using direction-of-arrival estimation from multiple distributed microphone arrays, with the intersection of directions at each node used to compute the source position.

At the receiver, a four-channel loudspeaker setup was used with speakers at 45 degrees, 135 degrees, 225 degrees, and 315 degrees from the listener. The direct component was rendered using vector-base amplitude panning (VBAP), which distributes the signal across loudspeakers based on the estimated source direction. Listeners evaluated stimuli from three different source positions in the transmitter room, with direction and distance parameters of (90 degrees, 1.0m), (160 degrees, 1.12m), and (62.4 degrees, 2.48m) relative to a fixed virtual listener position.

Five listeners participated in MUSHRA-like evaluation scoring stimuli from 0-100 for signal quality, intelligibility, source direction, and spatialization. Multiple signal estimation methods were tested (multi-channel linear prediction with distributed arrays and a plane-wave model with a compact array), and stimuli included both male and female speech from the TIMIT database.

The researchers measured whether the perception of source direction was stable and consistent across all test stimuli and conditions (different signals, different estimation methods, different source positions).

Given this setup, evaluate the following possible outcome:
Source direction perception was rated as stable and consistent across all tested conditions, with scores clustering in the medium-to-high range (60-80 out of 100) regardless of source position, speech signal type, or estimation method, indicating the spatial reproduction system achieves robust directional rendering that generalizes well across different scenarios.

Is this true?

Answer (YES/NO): NO